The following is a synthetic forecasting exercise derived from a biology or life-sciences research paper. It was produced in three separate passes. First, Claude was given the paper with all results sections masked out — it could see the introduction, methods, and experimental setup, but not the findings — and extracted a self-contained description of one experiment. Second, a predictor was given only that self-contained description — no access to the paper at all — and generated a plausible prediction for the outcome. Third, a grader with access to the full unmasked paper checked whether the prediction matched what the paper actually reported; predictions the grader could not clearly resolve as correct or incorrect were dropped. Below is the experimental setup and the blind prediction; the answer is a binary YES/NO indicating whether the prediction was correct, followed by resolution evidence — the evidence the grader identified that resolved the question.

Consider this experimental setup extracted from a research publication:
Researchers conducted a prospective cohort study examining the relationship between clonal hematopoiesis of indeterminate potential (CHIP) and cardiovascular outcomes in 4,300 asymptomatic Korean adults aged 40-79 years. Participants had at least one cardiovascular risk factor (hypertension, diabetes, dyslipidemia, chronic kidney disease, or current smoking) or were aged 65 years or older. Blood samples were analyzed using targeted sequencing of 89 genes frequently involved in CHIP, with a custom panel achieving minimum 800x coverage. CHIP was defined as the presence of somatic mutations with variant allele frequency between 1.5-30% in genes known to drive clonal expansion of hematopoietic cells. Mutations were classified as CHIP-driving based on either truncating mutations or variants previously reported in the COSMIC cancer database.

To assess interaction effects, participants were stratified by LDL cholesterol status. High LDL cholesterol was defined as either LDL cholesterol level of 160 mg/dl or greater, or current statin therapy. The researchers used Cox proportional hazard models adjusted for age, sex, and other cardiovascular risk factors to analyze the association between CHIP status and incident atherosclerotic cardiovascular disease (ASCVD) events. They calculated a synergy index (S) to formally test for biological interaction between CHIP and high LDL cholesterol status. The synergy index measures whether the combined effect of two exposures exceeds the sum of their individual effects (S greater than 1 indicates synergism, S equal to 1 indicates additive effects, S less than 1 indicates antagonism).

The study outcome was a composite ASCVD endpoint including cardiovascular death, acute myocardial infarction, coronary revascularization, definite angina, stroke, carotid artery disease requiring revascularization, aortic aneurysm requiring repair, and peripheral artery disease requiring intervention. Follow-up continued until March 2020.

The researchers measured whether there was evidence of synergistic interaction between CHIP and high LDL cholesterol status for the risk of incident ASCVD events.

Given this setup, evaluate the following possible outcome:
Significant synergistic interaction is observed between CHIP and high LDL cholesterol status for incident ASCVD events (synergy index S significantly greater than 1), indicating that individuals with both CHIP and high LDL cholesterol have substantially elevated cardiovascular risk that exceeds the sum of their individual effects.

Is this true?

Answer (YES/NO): YES